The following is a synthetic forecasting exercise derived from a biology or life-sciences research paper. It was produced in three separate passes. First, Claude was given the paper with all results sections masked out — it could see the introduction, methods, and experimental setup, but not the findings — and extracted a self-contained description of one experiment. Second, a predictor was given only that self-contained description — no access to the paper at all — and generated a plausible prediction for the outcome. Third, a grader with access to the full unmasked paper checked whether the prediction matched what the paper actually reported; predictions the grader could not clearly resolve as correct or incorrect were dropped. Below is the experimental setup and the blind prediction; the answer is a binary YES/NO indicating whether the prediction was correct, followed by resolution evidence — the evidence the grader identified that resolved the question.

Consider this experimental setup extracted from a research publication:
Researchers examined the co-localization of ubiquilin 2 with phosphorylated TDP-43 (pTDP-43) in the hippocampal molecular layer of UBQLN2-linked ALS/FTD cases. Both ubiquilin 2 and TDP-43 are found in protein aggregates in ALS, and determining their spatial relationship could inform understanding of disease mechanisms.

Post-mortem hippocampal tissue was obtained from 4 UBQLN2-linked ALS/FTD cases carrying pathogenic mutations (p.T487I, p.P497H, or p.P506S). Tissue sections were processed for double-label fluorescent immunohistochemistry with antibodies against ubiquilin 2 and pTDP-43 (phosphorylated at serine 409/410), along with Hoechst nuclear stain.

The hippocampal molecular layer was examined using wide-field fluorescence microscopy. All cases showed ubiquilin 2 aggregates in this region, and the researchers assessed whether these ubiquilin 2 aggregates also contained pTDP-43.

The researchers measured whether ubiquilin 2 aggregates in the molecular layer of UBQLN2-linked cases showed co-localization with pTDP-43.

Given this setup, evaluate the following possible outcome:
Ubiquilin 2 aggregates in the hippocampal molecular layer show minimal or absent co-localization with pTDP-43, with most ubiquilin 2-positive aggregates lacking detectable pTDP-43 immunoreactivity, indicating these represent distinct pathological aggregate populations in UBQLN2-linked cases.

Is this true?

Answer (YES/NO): YES